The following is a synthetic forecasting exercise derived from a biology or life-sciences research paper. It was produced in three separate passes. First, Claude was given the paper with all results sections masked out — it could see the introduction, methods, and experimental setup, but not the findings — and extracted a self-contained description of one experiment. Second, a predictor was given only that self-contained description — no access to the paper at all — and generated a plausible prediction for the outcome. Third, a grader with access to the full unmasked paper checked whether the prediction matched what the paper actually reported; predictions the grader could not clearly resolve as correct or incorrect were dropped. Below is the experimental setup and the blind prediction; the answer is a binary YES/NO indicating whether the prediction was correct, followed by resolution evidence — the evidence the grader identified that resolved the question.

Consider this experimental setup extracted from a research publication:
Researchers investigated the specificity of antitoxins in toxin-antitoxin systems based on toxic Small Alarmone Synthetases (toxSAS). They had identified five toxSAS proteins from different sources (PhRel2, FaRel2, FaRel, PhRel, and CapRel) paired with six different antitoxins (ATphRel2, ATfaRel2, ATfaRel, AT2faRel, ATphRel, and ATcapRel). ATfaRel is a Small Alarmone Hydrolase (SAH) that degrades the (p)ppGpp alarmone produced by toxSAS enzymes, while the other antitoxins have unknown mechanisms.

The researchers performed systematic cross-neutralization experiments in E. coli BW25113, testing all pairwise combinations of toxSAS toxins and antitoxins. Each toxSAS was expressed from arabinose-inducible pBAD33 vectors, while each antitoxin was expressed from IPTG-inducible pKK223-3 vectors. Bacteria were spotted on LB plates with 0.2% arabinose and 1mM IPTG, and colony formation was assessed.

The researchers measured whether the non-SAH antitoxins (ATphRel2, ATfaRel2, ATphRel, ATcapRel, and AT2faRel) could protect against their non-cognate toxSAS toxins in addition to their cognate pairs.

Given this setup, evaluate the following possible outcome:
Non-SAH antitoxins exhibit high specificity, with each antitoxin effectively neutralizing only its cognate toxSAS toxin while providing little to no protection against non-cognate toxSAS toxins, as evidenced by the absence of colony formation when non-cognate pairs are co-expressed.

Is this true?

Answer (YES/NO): YES